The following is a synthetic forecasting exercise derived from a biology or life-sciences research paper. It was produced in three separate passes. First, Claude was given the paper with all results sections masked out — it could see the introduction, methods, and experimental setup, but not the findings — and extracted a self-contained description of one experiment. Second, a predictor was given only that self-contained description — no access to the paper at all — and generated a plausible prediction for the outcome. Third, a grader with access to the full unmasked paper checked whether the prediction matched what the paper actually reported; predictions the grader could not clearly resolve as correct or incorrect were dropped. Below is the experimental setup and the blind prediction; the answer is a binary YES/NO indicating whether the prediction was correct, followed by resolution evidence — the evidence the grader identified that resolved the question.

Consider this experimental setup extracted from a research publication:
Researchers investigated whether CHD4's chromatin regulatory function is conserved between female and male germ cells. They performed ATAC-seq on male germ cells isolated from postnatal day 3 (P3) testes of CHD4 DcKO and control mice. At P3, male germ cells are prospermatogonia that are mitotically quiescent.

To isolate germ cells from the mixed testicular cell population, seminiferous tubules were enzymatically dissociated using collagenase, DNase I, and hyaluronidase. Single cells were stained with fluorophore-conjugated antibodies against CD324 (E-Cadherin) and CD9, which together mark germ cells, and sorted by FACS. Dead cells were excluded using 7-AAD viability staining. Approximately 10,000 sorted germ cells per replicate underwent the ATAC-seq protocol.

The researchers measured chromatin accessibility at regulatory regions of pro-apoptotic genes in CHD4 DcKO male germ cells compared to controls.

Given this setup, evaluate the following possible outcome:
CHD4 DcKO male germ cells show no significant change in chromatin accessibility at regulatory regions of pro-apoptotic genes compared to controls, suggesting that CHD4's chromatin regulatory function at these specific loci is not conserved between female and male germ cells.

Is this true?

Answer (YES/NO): NO